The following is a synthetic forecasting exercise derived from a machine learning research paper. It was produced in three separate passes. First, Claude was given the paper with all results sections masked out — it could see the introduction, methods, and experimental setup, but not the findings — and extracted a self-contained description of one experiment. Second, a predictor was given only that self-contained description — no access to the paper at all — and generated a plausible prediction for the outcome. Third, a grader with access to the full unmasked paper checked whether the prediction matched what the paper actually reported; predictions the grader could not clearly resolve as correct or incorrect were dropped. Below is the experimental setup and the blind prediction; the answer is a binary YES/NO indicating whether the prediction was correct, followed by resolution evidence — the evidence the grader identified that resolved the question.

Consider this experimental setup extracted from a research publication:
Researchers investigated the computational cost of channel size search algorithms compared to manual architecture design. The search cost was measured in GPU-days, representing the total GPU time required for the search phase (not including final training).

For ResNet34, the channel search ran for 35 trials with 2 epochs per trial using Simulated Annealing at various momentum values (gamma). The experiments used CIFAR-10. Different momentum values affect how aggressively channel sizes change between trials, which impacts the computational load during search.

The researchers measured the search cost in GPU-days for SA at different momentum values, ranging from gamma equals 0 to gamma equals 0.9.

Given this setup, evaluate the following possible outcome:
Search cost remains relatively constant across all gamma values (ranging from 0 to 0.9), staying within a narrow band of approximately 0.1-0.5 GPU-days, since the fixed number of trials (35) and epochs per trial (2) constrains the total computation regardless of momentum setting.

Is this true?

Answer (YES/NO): NO